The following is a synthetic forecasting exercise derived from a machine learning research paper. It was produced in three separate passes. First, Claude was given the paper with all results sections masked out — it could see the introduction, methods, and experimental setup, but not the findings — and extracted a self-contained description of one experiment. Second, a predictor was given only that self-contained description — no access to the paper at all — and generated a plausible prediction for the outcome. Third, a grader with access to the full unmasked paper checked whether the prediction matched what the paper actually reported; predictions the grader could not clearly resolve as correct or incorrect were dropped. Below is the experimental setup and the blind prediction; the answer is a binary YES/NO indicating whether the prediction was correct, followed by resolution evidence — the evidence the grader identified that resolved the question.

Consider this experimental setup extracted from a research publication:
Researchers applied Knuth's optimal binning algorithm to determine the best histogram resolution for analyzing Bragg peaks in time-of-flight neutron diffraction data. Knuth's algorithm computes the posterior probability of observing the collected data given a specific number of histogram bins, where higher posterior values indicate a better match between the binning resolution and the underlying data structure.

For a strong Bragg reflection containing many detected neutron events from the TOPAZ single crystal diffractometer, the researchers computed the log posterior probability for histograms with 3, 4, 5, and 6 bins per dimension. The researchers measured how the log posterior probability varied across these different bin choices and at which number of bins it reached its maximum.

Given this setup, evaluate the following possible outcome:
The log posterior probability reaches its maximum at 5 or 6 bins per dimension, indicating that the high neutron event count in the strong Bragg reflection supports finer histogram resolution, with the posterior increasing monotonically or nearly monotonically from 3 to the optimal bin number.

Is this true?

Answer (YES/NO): YES